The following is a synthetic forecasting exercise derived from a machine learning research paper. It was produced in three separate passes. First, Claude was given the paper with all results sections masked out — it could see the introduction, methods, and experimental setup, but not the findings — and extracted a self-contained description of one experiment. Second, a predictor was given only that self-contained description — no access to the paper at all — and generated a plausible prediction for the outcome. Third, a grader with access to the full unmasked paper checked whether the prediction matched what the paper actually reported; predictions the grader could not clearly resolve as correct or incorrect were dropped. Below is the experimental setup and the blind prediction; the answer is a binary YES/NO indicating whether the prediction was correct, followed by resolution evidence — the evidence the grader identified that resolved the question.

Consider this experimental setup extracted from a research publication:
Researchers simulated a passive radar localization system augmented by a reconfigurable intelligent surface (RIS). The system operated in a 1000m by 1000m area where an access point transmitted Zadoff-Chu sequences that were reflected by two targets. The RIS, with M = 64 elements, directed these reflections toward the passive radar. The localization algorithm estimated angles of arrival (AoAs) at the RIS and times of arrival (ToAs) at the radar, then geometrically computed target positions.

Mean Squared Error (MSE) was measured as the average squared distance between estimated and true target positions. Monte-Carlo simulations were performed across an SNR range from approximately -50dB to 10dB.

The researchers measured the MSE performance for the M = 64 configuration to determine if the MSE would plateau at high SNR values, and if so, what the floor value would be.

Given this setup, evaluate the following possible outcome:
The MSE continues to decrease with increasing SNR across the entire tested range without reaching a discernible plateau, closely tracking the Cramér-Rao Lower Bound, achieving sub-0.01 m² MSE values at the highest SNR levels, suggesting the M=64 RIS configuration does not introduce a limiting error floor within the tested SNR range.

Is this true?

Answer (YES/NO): NO